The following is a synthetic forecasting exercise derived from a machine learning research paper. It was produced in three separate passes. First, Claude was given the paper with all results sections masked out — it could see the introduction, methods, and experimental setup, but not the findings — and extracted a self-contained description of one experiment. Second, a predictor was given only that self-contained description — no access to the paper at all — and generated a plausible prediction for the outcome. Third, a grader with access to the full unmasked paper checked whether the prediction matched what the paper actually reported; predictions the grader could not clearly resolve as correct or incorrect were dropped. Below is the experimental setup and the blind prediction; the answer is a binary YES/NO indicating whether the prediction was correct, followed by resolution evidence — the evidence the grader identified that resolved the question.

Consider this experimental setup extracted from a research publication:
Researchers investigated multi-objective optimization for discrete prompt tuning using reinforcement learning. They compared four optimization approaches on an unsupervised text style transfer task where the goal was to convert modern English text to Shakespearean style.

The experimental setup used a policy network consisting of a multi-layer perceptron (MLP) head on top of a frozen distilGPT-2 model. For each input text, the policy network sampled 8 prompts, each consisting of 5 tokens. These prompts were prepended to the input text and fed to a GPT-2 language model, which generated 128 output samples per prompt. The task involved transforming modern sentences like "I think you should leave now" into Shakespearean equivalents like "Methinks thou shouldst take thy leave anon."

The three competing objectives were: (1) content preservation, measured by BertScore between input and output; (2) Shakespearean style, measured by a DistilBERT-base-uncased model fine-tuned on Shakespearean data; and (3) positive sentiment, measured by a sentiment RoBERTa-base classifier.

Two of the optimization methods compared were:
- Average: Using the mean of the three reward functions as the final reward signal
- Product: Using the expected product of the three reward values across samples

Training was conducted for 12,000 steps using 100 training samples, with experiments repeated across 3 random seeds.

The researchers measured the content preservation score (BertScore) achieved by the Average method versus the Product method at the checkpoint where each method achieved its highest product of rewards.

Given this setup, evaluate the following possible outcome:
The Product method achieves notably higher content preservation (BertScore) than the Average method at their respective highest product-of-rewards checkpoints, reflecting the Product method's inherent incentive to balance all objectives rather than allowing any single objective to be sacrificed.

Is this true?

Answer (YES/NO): YES